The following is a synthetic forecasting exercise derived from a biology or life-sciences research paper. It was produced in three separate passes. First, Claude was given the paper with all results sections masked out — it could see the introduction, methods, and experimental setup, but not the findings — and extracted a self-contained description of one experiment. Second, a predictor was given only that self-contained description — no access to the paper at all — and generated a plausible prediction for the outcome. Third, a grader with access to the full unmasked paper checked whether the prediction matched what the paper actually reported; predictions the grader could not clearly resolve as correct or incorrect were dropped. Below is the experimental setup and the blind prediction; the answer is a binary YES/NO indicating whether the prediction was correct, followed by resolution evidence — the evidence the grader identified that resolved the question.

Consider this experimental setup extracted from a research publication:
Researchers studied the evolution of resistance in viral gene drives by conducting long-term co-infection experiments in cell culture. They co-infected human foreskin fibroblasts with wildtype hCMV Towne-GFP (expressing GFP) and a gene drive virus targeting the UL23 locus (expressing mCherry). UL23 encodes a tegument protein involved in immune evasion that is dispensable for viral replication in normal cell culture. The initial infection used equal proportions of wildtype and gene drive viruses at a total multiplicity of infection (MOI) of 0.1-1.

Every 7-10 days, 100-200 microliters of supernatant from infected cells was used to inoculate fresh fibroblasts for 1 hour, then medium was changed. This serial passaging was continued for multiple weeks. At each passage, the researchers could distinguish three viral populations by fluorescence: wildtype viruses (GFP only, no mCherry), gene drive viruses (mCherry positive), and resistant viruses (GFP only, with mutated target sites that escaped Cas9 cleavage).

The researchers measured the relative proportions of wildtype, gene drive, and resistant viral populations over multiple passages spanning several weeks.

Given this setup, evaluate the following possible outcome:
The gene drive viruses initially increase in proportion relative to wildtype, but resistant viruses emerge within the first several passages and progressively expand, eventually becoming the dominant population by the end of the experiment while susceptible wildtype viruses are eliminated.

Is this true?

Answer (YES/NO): YES